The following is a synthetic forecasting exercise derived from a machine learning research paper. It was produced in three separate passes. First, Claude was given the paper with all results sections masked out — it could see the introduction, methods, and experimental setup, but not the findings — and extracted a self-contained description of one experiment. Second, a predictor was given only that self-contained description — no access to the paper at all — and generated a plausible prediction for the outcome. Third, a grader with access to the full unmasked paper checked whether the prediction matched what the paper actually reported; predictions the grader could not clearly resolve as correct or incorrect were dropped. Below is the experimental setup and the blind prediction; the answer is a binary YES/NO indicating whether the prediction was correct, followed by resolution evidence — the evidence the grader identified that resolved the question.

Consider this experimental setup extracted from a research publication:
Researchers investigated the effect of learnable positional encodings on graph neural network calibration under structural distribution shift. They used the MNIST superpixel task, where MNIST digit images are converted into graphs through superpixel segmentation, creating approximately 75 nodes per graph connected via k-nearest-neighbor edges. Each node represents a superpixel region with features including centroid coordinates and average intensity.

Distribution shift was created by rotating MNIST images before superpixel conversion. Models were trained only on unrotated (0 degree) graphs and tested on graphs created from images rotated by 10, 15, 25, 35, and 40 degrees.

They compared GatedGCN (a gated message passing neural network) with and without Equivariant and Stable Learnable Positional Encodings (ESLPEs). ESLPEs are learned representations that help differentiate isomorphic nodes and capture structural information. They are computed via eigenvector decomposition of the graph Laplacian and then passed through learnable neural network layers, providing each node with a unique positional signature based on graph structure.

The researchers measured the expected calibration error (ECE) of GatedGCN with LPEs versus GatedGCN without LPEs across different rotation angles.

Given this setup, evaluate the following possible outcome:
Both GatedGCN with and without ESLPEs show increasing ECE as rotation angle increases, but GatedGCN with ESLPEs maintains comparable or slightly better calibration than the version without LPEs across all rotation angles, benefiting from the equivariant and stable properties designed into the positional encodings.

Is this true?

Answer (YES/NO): NO